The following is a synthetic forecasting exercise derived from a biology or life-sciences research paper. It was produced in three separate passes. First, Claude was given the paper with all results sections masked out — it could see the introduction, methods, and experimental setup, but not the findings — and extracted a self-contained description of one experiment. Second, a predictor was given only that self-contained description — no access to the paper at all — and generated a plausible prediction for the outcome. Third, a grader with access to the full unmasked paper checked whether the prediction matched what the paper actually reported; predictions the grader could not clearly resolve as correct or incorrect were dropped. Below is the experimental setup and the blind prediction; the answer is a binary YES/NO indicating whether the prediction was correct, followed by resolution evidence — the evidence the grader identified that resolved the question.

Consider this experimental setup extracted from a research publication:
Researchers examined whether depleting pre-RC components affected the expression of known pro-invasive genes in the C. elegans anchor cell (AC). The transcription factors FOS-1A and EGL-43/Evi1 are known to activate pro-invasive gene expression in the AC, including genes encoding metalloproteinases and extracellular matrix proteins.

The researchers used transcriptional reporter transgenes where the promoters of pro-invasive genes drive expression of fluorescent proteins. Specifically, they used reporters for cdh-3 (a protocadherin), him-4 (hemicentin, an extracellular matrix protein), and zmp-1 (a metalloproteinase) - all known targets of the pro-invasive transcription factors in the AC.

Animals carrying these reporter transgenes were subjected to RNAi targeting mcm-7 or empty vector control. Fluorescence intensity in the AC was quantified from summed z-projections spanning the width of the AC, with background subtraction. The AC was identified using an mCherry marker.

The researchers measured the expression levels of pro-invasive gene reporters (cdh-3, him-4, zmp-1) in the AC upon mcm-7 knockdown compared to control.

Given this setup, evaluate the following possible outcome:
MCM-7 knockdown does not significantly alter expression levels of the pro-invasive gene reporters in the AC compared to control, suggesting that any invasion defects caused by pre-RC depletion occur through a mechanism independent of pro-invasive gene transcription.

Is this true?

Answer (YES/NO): NO